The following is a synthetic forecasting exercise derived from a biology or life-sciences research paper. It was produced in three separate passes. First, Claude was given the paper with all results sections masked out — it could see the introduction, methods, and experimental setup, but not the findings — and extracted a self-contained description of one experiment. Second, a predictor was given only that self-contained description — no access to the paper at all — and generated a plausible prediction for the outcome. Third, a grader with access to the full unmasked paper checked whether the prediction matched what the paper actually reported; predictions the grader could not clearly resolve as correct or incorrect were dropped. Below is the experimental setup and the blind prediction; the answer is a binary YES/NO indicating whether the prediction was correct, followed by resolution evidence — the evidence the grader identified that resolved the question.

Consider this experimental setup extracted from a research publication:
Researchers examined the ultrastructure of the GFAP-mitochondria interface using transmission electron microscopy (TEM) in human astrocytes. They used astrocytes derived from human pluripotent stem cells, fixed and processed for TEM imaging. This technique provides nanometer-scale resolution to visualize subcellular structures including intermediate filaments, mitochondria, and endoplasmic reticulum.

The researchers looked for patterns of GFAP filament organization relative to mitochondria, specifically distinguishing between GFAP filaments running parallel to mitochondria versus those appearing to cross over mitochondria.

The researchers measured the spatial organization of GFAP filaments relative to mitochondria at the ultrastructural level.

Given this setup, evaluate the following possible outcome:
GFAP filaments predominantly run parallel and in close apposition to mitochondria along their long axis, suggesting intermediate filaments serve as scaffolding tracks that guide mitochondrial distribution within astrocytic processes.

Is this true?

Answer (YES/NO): NO